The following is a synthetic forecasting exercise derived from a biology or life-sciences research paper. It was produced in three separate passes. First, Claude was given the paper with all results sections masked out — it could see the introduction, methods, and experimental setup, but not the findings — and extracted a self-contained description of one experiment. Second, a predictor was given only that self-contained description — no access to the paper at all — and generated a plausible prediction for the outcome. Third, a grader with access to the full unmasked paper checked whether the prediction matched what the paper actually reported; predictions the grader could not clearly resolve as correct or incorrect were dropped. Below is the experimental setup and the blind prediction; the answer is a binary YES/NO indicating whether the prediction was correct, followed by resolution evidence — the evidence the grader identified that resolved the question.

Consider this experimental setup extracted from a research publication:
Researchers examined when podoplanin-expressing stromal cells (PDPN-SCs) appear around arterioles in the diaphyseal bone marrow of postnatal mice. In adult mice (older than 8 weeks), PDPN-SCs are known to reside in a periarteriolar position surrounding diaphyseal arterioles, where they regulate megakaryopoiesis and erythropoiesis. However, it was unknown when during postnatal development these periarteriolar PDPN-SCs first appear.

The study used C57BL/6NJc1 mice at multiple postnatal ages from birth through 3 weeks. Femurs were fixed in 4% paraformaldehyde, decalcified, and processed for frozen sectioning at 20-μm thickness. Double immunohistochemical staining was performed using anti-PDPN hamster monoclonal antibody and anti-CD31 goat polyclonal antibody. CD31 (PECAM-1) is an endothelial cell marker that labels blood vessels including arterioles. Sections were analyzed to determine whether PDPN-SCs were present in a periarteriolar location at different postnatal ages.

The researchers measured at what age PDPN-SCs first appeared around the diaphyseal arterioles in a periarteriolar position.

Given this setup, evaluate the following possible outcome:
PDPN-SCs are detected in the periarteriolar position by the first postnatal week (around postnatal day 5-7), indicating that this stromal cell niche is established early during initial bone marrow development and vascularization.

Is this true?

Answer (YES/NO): NO